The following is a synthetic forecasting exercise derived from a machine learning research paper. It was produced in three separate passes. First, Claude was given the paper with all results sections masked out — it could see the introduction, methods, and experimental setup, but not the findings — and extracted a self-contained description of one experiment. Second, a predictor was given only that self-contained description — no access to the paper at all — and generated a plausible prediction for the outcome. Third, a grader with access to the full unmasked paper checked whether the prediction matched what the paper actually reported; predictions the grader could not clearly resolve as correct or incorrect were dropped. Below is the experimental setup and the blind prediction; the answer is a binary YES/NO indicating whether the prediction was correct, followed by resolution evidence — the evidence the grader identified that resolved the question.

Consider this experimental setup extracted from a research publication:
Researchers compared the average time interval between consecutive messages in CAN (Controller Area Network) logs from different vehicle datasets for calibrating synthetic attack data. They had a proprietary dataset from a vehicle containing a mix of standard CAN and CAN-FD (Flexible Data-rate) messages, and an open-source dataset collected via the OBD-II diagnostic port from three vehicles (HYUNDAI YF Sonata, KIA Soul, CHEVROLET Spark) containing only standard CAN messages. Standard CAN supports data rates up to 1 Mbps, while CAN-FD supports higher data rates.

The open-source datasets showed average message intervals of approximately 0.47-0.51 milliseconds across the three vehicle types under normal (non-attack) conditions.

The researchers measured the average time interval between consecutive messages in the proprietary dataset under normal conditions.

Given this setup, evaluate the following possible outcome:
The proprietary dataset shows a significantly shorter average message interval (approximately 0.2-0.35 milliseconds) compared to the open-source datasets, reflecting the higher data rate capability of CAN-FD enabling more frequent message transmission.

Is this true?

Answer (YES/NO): NO